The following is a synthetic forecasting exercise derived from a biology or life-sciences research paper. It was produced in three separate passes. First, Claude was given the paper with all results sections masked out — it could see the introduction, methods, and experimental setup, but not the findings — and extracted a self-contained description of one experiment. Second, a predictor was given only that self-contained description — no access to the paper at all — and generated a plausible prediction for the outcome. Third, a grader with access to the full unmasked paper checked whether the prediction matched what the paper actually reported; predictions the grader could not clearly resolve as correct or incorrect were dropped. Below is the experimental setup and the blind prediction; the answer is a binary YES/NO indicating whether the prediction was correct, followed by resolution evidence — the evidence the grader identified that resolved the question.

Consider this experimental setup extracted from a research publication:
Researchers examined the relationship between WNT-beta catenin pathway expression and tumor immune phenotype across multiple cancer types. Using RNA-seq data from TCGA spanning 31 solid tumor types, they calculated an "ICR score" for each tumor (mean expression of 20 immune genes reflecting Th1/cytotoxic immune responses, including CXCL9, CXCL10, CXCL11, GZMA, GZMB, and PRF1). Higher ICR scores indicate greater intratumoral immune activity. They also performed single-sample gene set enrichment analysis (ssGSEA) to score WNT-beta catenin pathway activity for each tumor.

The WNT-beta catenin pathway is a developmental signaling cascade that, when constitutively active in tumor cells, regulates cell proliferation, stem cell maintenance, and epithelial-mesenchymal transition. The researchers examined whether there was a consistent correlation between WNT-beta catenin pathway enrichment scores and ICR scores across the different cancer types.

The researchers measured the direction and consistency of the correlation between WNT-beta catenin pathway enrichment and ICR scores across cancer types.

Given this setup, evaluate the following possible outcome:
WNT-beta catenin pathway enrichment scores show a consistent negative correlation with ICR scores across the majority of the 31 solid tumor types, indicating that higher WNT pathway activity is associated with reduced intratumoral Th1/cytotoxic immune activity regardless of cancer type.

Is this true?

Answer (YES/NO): YES